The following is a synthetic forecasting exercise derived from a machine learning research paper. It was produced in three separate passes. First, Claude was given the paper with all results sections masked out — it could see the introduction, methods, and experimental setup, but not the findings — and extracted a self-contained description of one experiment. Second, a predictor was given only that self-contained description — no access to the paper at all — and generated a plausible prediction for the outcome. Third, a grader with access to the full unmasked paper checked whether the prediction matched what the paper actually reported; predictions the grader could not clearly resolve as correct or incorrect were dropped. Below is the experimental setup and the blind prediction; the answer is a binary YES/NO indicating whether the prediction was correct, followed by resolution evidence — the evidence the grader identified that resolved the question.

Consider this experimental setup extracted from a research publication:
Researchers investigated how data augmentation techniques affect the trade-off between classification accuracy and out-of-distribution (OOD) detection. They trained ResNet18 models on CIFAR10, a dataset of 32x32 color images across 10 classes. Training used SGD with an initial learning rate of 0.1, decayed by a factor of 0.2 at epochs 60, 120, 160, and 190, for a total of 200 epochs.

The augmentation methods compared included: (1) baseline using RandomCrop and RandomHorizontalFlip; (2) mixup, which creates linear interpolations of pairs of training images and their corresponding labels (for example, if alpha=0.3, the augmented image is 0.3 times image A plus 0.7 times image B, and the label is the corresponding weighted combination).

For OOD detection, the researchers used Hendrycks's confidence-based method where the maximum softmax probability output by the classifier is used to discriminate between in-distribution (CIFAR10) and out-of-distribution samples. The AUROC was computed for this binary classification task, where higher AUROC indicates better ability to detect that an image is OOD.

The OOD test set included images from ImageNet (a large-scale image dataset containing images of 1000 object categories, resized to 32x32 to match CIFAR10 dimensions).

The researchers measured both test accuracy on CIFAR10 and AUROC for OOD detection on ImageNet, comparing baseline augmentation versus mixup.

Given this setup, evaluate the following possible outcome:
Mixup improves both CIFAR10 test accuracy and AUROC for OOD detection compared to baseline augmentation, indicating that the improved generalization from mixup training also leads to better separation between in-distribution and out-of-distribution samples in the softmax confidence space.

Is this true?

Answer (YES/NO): NO